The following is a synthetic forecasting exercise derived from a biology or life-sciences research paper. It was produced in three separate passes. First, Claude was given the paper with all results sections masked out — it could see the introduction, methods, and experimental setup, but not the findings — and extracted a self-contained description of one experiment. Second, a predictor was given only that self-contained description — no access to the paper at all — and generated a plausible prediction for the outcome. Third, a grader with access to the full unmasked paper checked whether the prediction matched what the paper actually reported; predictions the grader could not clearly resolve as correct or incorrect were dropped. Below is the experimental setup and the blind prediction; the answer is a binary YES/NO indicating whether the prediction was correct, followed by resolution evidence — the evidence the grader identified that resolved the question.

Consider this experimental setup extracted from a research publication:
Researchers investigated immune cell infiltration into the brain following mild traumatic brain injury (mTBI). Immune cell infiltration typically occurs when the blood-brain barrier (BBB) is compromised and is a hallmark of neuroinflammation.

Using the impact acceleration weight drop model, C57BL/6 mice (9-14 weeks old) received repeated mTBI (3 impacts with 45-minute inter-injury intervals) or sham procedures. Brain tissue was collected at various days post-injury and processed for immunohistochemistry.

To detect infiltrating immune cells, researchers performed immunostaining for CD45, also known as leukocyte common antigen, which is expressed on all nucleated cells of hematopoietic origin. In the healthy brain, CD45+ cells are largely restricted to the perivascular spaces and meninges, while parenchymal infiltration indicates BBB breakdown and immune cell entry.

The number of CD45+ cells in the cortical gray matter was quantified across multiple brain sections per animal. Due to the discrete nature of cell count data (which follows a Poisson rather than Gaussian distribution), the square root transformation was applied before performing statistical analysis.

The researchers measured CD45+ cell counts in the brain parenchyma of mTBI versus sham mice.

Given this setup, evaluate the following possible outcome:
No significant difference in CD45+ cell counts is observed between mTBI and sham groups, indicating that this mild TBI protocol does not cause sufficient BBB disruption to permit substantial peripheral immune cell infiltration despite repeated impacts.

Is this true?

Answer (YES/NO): NO